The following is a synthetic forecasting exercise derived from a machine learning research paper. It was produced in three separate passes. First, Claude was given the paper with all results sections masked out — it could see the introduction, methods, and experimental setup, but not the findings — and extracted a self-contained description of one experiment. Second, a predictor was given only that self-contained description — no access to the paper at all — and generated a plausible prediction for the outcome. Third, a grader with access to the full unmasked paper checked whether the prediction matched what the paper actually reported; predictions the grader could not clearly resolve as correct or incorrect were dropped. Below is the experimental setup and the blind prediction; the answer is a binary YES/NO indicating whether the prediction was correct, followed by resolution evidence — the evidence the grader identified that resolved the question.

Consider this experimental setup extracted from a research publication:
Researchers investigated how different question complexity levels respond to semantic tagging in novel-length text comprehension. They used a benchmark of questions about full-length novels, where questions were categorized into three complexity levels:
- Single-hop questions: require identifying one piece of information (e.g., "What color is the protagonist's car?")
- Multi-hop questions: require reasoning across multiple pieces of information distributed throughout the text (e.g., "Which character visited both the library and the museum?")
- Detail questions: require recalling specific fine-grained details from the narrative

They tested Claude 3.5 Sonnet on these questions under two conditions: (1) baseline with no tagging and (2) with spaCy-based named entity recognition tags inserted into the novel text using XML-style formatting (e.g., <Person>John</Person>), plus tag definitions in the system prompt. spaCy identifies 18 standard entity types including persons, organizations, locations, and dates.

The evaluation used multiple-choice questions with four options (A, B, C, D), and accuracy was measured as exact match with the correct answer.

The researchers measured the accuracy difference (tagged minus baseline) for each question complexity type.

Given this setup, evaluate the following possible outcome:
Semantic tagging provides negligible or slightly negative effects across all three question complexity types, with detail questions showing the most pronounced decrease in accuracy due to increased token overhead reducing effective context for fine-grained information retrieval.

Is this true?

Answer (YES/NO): NO